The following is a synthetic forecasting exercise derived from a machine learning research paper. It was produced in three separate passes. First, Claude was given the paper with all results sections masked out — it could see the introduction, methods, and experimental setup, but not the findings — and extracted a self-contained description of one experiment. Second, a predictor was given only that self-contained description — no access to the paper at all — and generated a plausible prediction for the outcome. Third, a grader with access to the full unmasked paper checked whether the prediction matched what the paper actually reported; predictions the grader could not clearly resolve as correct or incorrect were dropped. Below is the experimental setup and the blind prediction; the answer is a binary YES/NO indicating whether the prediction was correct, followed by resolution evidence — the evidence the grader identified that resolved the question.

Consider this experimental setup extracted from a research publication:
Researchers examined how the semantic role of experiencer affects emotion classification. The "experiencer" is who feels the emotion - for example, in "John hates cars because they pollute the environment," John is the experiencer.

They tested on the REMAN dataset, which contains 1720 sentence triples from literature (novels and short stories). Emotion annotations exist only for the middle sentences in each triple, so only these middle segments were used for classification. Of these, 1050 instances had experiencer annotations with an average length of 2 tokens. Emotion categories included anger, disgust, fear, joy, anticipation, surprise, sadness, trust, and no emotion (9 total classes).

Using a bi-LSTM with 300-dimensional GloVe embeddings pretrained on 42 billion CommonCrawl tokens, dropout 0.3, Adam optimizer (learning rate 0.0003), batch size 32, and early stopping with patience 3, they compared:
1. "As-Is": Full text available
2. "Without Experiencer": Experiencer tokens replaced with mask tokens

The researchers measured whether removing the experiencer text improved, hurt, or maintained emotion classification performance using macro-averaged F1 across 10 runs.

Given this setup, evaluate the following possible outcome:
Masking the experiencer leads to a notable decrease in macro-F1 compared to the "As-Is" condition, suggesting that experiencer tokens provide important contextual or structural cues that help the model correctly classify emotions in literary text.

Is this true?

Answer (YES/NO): YES